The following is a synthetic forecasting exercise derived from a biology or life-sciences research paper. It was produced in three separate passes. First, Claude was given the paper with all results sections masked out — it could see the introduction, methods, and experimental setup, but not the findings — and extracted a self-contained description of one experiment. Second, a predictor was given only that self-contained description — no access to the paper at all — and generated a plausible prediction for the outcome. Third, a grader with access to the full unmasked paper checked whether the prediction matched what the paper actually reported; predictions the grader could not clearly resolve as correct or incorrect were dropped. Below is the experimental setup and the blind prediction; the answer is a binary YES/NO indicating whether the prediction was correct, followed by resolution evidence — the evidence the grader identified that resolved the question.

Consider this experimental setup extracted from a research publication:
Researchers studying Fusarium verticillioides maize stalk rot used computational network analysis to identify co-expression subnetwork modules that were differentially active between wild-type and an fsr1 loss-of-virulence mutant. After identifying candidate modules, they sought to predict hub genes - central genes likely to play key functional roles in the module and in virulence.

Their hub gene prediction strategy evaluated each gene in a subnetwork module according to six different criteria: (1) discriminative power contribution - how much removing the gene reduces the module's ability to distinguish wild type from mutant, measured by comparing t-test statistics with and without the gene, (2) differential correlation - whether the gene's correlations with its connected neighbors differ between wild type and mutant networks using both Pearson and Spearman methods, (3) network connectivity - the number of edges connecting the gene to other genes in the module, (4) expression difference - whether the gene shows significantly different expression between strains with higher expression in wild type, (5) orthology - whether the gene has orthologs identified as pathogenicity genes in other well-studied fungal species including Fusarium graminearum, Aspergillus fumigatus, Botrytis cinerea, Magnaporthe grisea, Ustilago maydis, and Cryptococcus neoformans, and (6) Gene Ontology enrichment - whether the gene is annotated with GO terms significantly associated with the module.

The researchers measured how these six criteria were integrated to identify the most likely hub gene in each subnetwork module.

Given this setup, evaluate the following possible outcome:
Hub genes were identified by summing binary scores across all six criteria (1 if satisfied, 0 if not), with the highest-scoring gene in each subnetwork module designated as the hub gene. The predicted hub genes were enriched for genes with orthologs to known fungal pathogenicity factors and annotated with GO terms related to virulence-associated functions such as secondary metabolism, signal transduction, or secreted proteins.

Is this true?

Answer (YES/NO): NO